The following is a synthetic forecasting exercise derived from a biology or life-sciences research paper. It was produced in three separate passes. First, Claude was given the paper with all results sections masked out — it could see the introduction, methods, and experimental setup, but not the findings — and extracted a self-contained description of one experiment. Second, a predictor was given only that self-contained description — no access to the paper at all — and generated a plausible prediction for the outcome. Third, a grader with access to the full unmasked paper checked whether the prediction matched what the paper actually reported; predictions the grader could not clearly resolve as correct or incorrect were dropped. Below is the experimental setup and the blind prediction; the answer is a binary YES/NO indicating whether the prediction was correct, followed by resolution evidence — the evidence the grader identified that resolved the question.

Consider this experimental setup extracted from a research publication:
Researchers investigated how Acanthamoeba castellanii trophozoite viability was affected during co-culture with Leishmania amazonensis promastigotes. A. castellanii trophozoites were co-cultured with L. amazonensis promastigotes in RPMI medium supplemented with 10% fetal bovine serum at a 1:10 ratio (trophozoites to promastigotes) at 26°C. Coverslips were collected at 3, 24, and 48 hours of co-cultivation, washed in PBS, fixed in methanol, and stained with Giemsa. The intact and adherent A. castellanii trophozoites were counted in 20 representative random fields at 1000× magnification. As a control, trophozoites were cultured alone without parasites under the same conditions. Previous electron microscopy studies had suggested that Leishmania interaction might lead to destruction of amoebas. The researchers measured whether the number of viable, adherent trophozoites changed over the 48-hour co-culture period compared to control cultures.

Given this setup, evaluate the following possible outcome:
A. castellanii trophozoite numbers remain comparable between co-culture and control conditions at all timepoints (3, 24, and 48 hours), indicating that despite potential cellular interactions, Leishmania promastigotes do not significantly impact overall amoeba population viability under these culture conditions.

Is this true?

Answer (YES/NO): YES